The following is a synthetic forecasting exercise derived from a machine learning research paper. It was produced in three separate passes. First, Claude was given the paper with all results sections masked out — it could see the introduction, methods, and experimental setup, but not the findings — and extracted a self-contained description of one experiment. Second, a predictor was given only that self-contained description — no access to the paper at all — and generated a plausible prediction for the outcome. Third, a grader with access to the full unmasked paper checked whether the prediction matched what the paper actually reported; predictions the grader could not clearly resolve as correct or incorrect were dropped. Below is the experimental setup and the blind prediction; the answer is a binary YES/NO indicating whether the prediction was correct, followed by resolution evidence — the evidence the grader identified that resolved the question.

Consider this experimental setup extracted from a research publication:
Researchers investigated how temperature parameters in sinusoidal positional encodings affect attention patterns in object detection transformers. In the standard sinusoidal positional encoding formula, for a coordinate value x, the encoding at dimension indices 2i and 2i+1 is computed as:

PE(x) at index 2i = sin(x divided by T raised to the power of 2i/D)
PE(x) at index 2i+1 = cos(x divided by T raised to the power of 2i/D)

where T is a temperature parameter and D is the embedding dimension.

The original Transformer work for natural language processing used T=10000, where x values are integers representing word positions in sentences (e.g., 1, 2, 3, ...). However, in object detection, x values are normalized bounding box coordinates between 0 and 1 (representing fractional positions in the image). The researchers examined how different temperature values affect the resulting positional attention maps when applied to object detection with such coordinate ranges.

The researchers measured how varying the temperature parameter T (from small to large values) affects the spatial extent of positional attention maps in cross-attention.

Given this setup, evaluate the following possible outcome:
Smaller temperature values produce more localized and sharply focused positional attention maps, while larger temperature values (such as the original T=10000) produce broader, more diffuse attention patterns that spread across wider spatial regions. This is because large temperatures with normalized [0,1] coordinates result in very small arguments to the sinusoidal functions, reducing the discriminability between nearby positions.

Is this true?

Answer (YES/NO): YES